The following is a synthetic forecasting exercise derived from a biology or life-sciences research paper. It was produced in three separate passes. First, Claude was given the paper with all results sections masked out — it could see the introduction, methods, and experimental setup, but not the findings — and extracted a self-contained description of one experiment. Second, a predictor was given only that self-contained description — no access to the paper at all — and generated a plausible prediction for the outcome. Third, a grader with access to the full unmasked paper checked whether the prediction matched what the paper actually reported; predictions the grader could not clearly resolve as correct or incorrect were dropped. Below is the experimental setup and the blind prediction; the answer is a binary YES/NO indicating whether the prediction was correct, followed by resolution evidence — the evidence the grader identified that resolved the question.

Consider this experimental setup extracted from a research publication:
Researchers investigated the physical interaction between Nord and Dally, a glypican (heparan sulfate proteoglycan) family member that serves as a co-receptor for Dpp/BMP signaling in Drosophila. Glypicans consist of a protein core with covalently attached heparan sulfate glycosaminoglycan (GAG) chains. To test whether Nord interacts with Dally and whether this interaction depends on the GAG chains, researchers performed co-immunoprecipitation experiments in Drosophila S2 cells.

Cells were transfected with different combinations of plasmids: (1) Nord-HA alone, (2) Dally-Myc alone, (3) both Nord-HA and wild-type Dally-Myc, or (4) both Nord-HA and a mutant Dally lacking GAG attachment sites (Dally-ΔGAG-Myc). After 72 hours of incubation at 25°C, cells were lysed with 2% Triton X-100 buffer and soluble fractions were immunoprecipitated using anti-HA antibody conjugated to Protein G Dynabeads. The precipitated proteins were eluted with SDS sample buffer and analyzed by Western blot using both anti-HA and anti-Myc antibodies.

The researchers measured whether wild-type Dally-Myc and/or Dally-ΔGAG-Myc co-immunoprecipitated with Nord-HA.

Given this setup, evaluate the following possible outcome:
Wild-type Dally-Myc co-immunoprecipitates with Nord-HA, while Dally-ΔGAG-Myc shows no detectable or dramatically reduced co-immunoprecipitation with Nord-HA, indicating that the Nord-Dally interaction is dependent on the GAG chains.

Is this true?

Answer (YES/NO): NO